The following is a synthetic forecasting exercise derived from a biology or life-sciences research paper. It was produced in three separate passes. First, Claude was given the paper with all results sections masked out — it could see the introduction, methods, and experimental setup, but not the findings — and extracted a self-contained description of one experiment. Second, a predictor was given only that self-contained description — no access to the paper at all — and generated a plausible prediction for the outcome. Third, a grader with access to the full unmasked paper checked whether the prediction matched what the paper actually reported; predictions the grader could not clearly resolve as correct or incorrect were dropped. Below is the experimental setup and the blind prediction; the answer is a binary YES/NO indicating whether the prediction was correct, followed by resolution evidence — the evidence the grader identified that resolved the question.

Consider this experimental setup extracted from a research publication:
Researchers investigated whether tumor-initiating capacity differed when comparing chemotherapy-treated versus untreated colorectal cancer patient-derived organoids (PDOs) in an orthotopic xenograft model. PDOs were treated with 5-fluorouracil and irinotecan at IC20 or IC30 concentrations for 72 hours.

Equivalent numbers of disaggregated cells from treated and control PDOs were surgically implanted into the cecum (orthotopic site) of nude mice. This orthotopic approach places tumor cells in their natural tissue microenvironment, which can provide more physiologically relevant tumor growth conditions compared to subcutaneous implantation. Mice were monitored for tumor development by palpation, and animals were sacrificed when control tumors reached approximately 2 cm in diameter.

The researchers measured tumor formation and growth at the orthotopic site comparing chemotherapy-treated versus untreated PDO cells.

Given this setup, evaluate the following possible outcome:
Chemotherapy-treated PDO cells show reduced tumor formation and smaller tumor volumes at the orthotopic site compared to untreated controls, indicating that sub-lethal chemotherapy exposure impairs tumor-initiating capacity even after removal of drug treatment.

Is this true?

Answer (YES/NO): NO